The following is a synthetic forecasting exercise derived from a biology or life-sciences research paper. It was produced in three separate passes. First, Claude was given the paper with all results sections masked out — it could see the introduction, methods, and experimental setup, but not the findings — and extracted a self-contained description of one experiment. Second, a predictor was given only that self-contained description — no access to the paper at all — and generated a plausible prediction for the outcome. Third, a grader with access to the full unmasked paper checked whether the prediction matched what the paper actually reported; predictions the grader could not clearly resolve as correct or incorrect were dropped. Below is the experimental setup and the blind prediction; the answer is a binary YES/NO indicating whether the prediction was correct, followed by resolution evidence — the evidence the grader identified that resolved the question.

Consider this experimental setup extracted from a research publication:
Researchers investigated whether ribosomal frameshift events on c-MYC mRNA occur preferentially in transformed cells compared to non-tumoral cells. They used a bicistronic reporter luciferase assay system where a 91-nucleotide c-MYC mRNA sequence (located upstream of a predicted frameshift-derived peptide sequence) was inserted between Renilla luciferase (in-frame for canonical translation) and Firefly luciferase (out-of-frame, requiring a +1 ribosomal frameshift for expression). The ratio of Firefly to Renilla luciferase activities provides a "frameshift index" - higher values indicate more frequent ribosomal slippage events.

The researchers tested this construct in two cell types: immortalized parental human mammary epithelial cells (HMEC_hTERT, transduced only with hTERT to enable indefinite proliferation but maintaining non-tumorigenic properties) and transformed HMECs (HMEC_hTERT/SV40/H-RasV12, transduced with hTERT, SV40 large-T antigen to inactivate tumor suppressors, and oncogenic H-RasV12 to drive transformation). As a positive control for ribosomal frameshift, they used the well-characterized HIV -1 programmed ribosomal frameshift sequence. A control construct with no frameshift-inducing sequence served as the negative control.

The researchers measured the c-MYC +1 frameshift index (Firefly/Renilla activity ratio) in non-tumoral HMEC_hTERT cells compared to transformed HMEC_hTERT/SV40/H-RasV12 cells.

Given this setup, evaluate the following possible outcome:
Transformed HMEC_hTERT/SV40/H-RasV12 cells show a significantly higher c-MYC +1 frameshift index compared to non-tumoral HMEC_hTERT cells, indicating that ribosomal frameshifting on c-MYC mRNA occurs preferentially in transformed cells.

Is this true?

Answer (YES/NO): YES